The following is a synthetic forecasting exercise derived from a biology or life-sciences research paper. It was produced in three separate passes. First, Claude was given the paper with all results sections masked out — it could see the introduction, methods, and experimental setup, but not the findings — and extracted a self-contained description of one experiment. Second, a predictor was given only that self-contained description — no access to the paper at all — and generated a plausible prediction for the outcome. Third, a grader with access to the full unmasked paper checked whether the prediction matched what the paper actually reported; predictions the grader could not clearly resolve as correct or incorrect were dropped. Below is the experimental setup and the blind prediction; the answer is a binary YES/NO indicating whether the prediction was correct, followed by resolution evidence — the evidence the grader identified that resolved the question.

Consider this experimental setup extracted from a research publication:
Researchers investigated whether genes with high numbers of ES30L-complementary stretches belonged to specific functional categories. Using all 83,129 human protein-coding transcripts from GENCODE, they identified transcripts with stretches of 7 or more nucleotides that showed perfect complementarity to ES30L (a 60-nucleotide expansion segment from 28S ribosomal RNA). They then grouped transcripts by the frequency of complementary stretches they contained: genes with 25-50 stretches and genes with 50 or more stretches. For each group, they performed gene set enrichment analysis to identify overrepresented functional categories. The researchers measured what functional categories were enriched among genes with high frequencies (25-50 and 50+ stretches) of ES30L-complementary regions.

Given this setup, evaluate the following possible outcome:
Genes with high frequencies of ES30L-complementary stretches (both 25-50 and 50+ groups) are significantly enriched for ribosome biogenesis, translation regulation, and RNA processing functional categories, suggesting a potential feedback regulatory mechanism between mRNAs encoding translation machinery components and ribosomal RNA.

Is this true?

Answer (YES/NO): NO